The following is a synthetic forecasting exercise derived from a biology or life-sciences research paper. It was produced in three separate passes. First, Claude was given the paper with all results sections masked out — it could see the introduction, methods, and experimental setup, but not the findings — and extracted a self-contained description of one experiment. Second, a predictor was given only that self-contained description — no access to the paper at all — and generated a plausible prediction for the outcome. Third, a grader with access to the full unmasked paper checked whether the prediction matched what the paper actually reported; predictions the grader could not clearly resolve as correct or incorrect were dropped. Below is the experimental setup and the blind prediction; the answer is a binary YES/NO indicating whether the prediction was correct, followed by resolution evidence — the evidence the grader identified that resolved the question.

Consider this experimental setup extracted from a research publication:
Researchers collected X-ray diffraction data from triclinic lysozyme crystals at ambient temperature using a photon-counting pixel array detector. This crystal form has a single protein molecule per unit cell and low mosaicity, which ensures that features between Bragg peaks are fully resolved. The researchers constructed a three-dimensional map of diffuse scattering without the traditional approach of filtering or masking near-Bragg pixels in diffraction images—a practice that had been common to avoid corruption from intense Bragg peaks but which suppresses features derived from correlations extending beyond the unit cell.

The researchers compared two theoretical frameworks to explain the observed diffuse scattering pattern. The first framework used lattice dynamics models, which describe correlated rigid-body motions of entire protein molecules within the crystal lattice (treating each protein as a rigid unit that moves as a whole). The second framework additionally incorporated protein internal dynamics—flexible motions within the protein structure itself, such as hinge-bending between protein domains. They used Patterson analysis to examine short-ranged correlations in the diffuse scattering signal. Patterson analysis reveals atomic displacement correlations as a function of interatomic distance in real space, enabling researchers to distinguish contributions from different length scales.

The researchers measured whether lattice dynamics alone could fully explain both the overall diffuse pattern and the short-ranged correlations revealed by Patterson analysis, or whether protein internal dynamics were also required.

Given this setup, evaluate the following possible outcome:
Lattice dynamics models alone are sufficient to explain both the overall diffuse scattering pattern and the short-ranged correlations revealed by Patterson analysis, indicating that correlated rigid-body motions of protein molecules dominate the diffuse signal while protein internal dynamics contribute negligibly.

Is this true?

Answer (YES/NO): NO